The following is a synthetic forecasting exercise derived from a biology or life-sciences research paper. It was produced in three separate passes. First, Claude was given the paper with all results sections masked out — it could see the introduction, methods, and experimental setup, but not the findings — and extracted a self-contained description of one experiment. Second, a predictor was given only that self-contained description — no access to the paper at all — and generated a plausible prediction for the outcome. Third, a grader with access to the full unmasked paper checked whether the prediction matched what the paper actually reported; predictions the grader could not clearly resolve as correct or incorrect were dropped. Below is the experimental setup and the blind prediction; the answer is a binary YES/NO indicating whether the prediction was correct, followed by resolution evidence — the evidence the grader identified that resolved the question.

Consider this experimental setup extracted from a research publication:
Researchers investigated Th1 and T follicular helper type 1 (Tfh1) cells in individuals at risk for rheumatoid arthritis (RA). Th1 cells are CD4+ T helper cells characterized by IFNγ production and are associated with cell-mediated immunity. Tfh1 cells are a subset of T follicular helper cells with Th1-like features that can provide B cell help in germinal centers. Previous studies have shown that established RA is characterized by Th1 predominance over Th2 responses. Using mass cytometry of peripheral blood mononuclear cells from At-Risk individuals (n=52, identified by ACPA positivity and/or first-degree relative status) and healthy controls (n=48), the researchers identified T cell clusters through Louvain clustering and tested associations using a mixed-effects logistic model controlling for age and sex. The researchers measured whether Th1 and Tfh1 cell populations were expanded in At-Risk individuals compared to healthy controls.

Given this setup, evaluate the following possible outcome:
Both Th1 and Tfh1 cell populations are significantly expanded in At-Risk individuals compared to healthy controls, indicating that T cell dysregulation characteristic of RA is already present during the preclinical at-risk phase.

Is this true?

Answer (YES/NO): YES